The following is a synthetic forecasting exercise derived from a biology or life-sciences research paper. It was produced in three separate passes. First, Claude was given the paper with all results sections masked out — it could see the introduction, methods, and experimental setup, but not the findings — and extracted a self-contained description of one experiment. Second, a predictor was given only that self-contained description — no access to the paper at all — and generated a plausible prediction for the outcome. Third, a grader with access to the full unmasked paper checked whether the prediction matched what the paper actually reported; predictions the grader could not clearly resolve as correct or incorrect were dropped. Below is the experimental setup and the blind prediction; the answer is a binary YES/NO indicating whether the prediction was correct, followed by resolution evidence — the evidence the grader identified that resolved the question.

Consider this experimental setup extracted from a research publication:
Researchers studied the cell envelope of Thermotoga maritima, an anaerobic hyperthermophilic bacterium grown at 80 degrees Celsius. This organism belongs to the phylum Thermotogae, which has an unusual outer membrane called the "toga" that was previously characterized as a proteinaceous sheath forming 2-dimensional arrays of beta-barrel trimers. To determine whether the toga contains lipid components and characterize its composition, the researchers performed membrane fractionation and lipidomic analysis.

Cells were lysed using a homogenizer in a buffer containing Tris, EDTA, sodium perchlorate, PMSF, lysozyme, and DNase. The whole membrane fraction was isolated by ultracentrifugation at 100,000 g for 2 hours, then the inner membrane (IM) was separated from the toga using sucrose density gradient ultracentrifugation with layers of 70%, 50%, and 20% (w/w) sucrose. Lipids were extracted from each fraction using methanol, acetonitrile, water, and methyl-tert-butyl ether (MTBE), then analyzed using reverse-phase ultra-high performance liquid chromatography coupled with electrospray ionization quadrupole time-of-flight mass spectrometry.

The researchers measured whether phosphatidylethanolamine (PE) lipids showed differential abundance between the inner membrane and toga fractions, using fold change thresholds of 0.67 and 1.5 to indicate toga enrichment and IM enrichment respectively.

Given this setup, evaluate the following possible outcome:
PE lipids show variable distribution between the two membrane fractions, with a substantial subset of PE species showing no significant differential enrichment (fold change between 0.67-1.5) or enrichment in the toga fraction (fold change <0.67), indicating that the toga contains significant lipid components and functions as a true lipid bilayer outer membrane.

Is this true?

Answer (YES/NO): NO